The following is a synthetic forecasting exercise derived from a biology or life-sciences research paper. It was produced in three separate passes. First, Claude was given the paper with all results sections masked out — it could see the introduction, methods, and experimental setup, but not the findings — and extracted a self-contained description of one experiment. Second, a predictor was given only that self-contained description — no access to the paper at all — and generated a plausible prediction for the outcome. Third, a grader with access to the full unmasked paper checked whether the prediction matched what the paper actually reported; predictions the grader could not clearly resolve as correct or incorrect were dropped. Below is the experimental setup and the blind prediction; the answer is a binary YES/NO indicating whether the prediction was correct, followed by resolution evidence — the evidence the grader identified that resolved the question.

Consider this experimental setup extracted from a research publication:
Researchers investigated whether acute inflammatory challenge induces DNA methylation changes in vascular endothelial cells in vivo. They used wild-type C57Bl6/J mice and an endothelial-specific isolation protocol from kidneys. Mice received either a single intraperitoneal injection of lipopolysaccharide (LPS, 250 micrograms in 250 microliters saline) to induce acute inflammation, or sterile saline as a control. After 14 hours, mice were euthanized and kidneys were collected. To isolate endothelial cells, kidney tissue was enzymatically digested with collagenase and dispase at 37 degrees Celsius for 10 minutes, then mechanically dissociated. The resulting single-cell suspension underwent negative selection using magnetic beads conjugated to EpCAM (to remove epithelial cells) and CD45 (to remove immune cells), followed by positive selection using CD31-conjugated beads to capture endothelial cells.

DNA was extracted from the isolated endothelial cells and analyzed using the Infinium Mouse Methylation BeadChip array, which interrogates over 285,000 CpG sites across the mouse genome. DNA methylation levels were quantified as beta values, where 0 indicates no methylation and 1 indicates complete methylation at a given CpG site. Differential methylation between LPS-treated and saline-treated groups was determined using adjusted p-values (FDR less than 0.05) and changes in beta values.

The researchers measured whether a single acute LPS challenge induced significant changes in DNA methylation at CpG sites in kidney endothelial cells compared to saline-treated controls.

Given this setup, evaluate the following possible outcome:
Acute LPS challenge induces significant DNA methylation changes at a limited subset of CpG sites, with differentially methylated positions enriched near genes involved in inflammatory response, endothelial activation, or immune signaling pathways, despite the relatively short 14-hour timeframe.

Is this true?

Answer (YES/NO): YES